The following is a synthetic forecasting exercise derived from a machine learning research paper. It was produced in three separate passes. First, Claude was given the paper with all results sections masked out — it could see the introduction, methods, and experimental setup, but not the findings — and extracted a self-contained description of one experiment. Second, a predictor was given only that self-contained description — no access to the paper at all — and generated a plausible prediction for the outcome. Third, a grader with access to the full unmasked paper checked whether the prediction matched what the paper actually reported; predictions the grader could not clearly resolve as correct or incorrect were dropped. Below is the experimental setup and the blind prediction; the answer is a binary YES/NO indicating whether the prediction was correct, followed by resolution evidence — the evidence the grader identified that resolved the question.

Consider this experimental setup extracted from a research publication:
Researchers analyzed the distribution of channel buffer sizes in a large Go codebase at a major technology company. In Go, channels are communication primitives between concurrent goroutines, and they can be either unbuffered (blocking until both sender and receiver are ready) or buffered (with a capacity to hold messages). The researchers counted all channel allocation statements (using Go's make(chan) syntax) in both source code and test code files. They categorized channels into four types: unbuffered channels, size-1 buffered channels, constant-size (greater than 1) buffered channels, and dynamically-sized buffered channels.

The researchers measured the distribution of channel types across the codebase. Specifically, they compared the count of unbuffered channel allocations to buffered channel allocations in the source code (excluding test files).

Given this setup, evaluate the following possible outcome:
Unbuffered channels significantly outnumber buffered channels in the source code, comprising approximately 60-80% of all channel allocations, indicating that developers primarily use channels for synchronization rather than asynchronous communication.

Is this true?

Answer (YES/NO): NO